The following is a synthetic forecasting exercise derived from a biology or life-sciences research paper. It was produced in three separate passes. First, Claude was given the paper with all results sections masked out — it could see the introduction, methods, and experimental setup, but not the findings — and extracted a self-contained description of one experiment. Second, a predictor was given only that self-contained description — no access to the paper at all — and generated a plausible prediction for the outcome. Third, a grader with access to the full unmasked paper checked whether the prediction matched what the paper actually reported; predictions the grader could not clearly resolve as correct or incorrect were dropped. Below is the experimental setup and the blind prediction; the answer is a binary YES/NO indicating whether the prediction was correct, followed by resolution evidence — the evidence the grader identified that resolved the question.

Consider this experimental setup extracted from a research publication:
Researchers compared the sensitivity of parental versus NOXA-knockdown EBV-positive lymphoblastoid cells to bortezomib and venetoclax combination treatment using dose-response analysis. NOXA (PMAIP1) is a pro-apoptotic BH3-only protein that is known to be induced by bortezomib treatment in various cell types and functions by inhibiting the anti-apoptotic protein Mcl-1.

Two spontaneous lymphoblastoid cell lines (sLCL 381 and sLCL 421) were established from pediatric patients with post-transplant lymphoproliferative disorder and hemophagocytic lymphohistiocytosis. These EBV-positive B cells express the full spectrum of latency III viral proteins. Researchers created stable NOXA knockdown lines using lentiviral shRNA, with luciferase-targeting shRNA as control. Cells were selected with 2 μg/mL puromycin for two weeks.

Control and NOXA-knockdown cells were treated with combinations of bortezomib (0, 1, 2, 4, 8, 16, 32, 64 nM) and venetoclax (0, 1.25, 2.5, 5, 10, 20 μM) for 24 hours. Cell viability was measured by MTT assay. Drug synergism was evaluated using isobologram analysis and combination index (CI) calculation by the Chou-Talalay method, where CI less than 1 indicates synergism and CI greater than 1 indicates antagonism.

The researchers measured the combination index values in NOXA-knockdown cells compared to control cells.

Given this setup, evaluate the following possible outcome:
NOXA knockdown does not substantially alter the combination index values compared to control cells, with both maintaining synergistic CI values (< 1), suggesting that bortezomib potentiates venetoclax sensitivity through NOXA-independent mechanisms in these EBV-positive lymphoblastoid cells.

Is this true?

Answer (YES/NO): NO